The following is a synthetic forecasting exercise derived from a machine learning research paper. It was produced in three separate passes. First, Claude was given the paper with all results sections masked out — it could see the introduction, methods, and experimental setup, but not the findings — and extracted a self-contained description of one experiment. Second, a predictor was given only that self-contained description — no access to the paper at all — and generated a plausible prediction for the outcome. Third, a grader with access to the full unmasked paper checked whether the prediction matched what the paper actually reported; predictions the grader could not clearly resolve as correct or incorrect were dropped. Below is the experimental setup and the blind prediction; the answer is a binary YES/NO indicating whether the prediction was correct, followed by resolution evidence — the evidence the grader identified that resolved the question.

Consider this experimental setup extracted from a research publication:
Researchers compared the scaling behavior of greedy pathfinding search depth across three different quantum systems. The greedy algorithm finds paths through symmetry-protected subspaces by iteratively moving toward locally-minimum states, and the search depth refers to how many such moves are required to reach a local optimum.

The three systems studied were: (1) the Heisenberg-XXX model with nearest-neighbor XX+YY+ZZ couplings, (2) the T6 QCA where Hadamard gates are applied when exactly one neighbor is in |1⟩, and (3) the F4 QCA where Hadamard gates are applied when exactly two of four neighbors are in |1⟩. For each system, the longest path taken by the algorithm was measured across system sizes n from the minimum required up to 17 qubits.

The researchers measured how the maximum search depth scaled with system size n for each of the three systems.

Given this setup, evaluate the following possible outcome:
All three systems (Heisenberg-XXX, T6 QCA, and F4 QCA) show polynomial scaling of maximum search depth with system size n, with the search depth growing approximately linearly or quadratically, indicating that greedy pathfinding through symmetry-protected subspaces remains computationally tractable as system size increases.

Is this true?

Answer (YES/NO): NO